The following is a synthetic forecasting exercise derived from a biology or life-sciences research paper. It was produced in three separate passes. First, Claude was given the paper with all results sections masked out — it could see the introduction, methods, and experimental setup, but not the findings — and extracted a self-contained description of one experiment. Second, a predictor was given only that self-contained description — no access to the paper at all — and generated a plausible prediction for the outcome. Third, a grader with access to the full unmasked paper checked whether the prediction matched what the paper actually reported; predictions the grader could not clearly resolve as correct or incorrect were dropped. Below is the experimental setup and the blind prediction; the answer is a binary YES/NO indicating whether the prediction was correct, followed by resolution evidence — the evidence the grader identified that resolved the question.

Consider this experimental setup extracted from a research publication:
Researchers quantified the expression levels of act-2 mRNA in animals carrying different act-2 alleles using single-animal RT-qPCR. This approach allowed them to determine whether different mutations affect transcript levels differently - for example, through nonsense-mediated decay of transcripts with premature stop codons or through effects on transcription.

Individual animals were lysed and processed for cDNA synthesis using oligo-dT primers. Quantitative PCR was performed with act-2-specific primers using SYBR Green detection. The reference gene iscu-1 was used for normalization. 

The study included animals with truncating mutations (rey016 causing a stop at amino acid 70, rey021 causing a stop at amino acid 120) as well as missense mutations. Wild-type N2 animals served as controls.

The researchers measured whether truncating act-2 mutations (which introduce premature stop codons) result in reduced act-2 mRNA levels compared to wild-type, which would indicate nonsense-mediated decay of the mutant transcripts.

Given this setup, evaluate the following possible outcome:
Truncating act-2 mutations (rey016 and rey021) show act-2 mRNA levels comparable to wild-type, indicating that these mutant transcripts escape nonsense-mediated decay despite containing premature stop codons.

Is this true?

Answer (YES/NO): NO